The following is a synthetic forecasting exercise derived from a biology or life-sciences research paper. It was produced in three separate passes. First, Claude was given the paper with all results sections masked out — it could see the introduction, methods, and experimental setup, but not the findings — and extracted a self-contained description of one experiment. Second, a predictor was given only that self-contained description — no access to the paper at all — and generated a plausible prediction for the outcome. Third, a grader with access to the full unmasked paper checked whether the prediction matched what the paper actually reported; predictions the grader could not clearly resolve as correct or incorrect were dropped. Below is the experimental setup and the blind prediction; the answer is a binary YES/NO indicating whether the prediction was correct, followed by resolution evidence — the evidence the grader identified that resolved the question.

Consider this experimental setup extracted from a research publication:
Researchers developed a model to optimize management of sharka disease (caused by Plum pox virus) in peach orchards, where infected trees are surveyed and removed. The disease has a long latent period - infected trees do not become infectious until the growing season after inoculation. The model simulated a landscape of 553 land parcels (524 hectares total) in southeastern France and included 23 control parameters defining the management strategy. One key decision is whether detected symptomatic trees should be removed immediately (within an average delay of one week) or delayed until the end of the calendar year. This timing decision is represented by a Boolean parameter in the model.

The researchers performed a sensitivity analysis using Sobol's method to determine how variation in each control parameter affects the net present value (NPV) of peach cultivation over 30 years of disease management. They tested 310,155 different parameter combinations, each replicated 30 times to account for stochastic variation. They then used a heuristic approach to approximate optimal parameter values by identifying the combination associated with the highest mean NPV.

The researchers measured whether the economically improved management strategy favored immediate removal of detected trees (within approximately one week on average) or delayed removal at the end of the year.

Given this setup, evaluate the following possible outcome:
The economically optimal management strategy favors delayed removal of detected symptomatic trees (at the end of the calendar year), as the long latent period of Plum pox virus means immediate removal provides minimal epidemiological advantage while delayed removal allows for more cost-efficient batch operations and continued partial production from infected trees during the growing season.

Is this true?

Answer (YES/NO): NO